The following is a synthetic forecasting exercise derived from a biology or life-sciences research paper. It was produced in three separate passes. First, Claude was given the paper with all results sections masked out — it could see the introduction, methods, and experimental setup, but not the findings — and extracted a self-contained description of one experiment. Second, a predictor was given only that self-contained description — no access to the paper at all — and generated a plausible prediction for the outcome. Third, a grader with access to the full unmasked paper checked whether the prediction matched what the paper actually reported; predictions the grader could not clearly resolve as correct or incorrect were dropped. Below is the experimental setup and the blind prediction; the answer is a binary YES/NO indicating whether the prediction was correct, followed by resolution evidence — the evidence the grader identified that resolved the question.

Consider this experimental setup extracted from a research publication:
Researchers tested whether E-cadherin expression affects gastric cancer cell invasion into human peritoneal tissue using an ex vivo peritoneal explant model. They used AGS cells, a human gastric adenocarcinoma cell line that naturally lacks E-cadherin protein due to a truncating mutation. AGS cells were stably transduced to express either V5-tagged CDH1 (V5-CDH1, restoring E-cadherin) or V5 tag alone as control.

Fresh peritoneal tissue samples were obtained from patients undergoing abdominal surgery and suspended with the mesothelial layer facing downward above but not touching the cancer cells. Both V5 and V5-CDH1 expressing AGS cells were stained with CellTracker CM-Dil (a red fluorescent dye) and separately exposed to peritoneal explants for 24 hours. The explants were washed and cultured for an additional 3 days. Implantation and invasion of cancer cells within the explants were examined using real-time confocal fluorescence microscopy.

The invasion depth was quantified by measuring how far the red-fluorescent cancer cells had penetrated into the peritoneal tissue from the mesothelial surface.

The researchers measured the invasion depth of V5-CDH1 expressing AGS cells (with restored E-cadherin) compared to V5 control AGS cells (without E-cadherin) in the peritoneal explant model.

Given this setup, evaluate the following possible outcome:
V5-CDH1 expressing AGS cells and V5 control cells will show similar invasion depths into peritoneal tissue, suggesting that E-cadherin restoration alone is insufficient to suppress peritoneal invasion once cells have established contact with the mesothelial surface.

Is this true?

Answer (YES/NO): NO